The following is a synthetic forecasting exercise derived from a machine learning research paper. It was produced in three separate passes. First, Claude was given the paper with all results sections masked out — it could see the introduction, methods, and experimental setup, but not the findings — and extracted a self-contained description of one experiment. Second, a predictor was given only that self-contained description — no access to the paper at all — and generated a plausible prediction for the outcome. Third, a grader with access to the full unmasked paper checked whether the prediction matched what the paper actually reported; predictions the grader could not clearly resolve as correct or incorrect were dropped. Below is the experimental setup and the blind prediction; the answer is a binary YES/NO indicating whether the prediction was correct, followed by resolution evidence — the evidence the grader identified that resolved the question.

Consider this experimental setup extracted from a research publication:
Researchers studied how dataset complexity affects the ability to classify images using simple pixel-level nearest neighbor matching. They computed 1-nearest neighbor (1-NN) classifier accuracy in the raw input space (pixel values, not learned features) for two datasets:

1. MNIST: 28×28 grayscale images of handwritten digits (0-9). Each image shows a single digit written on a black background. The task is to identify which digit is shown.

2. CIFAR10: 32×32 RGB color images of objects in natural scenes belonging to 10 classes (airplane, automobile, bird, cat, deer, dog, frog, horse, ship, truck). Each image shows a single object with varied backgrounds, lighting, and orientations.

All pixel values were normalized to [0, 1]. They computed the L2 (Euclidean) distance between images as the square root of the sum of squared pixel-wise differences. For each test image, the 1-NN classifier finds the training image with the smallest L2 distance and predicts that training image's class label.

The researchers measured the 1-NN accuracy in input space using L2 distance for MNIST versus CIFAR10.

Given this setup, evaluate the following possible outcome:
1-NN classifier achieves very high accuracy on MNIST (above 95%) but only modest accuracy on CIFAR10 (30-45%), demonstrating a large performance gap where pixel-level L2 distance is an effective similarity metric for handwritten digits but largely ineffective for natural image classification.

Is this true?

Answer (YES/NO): YES